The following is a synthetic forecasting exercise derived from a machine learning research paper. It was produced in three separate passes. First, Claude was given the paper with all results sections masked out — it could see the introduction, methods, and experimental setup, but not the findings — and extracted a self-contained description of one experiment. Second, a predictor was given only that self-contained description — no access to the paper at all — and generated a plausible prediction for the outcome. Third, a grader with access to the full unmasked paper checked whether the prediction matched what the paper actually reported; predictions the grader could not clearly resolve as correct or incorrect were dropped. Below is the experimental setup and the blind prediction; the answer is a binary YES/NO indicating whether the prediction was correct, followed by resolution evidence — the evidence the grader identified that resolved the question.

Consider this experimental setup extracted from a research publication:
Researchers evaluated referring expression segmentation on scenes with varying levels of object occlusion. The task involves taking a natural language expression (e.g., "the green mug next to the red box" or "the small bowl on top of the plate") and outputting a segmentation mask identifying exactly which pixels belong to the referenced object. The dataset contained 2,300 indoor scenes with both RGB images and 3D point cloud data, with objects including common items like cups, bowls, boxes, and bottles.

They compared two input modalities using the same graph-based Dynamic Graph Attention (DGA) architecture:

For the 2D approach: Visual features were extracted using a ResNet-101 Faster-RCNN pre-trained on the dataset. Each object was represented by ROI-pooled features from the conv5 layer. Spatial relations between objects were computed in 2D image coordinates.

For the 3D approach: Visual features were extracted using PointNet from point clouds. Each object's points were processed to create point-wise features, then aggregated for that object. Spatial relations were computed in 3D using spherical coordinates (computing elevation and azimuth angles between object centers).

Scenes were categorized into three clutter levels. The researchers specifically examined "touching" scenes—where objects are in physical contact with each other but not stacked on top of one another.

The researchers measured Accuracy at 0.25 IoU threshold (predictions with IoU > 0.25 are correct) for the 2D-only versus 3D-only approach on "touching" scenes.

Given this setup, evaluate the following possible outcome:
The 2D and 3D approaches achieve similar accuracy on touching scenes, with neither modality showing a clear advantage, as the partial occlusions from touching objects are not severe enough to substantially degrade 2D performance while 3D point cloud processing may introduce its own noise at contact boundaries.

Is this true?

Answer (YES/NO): NO